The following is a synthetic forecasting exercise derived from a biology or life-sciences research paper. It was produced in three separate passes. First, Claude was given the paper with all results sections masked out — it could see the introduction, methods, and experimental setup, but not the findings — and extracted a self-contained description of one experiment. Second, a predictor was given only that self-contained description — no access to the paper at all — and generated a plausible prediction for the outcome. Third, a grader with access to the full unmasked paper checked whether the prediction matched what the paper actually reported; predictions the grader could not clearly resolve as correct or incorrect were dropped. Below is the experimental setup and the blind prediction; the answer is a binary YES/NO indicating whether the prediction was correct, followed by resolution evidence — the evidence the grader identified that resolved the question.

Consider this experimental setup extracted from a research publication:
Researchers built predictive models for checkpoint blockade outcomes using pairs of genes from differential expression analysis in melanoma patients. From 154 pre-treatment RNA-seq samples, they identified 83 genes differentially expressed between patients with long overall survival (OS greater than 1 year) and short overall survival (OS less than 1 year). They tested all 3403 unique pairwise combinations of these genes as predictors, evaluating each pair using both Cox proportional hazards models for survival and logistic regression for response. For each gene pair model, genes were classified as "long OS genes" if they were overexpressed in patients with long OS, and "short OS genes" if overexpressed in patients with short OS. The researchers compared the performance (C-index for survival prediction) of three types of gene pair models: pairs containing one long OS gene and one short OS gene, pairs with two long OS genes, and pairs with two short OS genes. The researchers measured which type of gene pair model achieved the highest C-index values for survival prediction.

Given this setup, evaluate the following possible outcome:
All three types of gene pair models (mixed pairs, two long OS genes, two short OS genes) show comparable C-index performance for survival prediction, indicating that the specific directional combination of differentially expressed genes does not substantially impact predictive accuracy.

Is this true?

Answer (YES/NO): NO